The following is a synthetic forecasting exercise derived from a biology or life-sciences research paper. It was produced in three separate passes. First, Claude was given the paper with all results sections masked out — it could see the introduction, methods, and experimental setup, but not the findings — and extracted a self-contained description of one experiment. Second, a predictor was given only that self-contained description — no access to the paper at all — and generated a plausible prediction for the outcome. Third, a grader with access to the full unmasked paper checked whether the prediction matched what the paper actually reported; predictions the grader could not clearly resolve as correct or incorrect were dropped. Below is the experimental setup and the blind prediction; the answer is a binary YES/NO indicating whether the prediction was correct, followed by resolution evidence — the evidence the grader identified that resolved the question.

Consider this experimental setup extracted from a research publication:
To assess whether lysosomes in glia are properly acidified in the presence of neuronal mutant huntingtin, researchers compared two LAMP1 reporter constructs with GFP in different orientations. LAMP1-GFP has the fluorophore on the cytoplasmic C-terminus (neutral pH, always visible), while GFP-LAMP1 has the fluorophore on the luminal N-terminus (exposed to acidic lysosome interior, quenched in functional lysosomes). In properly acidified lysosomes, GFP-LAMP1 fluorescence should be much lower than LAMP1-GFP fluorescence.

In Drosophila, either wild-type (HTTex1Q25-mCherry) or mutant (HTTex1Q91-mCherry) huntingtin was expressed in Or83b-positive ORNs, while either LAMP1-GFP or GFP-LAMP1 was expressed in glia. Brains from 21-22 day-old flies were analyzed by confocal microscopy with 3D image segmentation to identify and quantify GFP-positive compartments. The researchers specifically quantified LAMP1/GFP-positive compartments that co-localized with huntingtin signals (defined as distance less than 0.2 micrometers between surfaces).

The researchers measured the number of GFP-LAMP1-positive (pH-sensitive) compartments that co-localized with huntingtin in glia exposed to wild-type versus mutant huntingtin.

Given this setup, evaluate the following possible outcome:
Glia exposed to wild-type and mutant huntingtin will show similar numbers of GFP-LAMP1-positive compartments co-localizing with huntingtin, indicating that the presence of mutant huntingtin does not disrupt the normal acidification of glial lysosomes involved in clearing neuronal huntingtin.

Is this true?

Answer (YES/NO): NO